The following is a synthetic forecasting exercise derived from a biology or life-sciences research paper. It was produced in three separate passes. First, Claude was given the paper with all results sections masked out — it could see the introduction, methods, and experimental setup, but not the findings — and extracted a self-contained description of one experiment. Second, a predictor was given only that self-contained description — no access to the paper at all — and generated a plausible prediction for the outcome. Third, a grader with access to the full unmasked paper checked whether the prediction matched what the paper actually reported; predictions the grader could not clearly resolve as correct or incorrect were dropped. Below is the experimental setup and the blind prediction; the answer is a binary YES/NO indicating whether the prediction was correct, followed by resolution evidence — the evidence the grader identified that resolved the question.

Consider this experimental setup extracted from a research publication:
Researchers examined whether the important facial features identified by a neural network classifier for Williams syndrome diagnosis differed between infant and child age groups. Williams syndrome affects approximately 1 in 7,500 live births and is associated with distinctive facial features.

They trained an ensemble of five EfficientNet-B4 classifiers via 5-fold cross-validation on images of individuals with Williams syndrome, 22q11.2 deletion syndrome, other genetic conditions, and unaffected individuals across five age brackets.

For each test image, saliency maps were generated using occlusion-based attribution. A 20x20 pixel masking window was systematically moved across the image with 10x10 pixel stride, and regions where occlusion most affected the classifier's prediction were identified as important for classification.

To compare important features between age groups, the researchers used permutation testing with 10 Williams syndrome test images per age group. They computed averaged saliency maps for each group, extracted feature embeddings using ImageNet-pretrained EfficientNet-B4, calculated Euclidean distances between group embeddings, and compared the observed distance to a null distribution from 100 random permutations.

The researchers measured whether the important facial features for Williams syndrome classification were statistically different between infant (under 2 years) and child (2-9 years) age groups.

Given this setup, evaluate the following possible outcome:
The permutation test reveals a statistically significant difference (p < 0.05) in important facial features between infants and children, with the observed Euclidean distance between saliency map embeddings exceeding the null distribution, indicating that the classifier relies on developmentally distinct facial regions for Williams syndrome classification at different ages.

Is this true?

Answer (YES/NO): NO